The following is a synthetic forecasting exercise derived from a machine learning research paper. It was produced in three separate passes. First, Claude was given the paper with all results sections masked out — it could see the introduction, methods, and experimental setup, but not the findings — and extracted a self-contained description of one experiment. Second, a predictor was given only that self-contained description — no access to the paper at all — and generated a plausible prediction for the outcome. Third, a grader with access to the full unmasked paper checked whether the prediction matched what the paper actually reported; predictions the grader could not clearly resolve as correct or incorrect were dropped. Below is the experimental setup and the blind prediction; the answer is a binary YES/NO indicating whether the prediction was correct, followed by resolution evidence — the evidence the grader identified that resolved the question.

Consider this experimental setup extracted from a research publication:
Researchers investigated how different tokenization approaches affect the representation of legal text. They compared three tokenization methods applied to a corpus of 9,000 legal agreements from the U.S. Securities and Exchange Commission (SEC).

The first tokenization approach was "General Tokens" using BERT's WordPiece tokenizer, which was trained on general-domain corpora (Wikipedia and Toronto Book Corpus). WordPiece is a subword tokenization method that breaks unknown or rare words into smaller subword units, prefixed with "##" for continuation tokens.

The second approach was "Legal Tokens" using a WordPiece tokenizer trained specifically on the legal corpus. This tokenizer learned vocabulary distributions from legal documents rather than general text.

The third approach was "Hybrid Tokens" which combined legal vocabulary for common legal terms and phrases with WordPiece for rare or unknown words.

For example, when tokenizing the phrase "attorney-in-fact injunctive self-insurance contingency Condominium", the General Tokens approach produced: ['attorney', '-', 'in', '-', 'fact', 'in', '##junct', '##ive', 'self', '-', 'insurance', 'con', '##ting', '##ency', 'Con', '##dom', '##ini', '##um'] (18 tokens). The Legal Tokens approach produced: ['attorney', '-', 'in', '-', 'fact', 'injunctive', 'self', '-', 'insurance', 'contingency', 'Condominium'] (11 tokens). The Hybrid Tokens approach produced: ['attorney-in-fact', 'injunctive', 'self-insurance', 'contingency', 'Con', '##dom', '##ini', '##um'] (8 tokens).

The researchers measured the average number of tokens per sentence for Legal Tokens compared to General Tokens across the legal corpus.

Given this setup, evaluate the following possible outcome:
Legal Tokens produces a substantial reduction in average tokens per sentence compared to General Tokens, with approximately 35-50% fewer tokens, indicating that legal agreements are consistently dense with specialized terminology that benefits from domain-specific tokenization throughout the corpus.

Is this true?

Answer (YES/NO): NO